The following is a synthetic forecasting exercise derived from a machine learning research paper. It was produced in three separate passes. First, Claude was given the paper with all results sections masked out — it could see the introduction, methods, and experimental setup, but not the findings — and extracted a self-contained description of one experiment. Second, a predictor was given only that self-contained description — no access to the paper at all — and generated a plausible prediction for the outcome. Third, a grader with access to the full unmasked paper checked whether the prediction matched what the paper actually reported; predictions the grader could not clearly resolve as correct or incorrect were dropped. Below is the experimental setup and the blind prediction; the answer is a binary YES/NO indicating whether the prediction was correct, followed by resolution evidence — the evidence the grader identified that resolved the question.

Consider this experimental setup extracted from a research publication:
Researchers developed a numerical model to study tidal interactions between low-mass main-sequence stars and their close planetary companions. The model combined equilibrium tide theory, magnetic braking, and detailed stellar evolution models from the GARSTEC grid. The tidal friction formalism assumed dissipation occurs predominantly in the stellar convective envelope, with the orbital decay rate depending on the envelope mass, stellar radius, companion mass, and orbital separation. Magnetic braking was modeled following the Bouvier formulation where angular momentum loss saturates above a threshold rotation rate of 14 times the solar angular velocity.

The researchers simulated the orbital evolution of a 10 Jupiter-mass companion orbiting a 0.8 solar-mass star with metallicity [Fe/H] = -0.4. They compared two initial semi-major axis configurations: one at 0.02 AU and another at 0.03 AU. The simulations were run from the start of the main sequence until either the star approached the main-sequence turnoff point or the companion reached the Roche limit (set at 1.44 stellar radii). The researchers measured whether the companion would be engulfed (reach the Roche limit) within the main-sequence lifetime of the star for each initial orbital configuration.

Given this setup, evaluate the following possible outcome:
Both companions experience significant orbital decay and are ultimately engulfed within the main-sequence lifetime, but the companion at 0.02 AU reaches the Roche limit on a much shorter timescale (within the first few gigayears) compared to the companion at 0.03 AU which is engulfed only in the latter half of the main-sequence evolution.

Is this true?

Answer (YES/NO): NO